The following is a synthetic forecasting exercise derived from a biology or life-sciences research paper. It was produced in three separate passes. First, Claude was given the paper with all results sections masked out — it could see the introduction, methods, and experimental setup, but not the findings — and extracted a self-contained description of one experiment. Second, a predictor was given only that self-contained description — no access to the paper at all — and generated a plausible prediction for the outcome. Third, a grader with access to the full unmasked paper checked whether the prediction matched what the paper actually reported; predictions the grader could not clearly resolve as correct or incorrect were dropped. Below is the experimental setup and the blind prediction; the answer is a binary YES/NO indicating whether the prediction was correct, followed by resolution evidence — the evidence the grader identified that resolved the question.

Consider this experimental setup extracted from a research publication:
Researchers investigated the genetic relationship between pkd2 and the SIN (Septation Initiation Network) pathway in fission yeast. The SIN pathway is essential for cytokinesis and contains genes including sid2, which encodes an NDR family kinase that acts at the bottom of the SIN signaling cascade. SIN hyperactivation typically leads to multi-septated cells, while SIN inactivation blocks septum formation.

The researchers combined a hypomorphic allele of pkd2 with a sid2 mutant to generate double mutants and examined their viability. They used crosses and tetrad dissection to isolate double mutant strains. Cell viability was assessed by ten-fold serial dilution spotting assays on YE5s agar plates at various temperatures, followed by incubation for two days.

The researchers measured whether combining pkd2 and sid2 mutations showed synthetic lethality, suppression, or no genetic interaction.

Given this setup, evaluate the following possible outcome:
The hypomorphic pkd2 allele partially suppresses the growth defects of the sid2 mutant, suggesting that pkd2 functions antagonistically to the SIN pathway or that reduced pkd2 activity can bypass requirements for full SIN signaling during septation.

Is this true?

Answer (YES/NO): YES